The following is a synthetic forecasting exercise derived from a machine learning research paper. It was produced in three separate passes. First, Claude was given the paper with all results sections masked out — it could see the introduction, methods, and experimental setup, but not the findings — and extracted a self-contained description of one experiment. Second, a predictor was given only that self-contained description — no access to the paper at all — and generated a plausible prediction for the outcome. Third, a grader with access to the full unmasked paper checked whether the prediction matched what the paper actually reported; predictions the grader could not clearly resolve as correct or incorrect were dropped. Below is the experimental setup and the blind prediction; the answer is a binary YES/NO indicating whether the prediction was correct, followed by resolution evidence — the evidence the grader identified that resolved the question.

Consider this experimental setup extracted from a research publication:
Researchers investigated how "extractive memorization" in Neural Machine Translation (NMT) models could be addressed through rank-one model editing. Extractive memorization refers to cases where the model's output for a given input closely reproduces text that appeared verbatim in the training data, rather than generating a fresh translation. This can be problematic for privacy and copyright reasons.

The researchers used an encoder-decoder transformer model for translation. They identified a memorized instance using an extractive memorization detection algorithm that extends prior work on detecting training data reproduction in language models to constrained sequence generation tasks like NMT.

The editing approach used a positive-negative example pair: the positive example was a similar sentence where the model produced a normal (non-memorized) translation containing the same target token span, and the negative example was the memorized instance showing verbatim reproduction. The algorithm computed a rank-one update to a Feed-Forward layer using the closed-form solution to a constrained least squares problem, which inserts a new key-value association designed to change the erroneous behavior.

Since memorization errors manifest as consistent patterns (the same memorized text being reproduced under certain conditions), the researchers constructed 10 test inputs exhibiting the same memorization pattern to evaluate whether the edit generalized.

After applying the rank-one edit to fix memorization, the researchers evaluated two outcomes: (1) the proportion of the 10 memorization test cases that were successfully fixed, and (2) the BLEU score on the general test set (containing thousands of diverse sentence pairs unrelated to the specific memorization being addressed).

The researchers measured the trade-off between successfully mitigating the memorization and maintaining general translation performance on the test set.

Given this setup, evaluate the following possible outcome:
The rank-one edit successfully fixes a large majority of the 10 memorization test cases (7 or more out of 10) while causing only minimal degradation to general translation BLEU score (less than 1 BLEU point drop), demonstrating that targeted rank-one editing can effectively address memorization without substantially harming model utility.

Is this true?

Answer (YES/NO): NO